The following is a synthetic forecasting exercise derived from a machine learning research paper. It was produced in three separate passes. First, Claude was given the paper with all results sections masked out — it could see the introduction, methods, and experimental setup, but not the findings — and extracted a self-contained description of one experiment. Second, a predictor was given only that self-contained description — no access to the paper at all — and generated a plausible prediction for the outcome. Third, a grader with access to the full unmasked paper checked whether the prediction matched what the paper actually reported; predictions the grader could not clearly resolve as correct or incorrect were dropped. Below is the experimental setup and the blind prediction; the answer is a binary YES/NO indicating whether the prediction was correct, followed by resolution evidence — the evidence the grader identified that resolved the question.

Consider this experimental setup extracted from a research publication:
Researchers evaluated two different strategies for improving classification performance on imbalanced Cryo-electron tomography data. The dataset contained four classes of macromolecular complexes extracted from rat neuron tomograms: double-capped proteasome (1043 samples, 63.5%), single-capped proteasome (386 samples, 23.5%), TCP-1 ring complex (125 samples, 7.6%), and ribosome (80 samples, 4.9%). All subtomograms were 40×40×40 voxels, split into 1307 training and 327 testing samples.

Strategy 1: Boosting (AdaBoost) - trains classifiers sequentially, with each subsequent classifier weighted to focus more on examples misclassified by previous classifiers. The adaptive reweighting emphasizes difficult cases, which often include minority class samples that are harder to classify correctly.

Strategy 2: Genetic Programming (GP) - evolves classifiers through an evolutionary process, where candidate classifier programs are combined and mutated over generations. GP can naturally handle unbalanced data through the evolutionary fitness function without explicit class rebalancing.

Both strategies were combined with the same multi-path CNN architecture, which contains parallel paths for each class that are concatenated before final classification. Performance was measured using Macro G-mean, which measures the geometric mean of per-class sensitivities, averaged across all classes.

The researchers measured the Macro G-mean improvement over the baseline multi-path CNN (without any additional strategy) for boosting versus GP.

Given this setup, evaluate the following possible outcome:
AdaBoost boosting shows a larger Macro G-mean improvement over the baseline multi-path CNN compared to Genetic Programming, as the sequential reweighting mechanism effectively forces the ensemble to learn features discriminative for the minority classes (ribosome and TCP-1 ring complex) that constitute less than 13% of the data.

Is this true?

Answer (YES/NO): YES